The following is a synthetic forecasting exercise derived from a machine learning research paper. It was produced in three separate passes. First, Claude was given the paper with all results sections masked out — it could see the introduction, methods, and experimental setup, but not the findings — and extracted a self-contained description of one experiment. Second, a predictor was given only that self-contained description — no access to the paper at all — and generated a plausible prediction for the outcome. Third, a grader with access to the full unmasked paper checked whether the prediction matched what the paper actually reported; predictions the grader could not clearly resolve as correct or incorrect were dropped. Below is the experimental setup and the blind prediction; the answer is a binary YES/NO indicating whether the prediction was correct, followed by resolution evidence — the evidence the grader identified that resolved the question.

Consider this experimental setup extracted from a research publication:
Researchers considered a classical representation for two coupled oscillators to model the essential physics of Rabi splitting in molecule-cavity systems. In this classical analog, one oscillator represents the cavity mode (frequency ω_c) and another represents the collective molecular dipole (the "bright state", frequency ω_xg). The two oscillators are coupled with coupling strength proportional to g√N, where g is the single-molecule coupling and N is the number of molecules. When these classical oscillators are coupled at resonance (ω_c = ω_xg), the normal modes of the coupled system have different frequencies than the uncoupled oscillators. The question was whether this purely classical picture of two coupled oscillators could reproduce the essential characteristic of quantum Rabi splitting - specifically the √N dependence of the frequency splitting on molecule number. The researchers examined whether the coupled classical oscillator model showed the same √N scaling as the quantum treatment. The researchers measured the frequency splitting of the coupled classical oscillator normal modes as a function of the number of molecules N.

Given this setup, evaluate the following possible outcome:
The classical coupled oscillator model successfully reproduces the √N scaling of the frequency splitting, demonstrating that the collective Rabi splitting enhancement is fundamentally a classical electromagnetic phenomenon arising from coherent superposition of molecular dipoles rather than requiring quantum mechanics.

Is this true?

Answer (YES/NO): YES